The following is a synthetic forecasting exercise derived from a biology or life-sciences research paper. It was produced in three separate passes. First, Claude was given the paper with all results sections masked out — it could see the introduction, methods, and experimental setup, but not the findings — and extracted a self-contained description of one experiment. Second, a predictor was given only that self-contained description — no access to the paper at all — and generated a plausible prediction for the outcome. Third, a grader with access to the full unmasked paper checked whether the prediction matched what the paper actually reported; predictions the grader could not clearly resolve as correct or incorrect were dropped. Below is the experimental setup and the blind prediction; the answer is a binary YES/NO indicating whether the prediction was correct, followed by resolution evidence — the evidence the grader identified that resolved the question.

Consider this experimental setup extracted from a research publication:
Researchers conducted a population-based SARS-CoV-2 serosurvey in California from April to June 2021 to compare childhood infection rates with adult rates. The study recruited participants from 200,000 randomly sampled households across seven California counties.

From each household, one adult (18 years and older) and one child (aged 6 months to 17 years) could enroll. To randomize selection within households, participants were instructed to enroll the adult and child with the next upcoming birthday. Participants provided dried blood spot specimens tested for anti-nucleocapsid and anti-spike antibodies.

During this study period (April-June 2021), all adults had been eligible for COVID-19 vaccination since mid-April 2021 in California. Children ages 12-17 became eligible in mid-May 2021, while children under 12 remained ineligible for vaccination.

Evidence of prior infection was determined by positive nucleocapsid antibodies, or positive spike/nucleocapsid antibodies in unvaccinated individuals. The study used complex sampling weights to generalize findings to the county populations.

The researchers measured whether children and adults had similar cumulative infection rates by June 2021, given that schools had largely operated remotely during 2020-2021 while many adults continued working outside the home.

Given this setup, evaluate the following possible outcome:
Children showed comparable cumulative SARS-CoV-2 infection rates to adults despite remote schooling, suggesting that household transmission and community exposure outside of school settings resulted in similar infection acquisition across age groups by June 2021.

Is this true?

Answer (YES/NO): YES